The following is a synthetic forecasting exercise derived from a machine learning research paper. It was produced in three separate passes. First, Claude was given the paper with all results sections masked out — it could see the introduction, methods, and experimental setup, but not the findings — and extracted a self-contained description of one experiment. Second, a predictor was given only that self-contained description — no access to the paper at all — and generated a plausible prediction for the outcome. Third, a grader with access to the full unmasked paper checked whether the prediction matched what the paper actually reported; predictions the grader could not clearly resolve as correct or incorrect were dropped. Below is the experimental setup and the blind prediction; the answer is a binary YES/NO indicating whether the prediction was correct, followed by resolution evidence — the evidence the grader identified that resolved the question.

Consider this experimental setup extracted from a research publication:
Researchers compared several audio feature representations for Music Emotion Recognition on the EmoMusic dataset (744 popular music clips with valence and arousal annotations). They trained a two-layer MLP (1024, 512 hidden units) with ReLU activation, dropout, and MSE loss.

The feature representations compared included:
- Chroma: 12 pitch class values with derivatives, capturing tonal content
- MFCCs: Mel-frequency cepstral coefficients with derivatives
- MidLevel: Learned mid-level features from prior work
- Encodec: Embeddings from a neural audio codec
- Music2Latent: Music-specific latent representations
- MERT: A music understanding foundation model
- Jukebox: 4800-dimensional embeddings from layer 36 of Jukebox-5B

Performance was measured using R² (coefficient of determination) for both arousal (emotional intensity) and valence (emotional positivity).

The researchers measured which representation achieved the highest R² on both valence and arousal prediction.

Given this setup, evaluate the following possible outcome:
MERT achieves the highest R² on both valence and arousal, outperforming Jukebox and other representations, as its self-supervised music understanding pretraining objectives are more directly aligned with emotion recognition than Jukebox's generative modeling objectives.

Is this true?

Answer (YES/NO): NO